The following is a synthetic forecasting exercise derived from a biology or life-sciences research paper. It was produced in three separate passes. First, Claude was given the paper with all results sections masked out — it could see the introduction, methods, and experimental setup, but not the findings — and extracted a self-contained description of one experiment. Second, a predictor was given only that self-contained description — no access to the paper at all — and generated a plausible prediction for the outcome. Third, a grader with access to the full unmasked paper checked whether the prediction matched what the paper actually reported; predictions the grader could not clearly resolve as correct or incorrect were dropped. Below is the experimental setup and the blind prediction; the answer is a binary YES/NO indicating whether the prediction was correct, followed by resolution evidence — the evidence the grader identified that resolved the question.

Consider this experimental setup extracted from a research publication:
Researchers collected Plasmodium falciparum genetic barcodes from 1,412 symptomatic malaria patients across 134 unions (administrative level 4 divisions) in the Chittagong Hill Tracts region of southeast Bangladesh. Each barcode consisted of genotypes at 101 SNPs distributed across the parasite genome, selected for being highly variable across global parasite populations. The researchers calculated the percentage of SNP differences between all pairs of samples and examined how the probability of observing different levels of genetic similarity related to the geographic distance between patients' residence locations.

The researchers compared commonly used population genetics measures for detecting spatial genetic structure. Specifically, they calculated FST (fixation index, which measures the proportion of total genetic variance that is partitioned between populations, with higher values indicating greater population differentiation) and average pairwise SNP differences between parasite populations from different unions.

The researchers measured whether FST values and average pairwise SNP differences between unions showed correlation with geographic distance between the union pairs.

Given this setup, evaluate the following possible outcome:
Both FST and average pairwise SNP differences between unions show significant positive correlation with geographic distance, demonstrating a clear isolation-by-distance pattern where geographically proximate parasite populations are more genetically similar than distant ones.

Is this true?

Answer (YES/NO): NO